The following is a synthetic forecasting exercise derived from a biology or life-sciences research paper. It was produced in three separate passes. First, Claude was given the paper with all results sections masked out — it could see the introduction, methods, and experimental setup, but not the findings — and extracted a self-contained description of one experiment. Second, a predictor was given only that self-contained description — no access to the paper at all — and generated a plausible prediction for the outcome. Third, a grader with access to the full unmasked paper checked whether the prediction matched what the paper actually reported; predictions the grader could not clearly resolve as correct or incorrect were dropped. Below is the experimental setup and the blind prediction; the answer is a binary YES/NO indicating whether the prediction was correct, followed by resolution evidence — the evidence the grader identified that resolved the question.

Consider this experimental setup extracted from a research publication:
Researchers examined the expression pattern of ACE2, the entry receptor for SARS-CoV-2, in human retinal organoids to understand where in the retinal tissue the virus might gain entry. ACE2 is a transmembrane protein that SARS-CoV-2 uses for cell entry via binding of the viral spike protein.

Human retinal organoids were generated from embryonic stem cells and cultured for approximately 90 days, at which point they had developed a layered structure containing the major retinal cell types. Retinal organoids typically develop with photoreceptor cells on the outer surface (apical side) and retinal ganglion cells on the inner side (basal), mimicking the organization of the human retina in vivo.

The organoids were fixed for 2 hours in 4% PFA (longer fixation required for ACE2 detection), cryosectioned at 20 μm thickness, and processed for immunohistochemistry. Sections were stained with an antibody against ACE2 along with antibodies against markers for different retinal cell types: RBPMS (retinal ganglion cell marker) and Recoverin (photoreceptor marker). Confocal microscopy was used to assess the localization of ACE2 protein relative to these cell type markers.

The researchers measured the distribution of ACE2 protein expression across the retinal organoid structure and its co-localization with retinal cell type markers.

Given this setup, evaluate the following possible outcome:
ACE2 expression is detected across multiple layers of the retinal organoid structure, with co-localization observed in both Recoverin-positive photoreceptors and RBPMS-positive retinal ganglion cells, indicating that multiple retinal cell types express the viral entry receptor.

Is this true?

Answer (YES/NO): YES